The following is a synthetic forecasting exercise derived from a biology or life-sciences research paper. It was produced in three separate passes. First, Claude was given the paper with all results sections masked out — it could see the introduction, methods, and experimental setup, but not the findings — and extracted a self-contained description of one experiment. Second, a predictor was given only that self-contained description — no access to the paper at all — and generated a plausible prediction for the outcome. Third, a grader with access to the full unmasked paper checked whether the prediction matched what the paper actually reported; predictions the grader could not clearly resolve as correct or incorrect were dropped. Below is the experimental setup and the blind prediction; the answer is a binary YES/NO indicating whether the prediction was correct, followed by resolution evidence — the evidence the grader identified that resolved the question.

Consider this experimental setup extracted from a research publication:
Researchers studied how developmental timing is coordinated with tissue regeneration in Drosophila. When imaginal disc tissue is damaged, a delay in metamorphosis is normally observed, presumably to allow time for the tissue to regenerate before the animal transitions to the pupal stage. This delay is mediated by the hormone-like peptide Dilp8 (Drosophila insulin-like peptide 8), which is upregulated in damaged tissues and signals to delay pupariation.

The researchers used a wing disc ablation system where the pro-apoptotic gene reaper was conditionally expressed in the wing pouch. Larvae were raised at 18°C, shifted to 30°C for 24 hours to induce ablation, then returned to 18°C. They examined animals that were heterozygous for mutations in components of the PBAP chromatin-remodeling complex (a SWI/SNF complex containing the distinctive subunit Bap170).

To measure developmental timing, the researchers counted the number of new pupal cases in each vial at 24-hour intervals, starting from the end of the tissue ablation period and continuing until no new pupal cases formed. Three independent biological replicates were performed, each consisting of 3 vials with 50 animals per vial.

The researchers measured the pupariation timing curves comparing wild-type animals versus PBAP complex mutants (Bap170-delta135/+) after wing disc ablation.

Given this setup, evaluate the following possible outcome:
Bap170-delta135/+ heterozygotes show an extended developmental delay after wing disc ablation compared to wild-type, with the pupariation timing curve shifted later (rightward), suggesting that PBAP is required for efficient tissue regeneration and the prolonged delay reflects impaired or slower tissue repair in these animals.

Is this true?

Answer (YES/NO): NO